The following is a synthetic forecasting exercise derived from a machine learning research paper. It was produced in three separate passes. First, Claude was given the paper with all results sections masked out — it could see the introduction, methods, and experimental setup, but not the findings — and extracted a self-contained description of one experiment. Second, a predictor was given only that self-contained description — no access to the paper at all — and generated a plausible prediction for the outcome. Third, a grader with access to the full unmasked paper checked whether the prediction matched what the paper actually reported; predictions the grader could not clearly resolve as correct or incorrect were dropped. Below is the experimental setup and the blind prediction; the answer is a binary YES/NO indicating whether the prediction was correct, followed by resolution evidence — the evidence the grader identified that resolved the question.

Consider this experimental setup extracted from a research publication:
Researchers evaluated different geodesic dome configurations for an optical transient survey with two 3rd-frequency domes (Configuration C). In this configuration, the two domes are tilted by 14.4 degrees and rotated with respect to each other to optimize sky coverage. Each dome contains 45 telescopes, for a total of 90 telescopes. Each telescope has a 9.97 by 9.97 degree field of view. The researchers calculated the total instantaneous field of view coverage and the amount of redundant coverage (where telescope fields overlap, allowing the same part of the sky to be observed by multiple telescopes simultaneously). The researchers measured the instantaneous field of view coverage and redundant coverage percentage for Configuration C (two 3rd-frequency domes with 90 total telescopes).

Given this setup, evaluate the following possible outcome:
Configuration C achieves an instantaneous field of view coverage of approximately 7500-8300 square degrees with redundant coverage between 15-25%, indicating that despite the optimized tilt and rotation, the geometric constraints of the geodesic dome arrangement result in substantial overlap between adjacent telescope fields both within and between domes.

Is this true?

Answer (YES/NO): YES